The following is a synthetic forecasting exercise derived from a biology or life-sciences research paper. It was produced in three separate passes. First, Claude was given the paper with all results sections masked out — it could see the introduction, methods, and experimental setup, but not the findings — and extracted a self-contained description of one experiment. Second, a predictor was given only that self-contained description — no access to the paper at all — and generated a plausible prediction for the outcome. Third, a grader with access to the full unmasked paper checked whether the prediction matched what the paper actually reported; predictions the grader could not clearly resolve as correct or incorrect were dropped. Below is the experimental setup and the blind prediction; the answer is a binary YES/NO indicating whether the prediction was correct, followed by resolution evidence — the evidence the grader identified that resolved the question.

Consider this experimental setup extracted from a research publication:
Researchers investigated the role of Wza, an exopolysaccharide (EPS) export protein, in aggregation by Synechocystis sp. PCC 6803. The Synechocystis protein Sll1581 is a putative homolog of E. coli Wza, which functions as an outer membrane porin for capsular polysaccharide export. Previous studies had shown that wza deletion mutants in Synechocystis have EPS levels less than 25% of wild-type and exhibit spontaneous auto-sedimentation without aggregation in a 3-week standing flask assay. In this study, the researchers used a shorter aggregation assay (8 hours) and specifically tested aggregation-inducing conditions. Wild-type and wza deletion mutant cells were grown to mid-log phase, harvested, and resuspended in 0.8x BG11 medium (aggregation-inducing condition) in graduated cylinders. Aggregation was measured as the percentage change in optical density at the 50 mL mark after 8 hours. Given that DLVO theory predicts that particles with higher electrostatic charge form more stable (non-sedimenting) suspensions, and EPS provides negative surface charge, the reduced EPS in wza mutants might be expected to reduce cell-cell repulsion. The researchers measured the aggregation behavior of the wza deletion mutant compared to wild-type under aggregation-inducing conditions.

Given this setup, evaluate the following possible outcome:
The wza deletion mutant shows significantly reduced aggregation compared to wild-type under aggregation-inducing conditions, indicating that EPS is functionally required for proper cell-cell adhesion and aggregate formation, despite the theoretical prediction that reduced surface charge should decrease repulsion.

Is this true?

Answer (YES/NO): NO